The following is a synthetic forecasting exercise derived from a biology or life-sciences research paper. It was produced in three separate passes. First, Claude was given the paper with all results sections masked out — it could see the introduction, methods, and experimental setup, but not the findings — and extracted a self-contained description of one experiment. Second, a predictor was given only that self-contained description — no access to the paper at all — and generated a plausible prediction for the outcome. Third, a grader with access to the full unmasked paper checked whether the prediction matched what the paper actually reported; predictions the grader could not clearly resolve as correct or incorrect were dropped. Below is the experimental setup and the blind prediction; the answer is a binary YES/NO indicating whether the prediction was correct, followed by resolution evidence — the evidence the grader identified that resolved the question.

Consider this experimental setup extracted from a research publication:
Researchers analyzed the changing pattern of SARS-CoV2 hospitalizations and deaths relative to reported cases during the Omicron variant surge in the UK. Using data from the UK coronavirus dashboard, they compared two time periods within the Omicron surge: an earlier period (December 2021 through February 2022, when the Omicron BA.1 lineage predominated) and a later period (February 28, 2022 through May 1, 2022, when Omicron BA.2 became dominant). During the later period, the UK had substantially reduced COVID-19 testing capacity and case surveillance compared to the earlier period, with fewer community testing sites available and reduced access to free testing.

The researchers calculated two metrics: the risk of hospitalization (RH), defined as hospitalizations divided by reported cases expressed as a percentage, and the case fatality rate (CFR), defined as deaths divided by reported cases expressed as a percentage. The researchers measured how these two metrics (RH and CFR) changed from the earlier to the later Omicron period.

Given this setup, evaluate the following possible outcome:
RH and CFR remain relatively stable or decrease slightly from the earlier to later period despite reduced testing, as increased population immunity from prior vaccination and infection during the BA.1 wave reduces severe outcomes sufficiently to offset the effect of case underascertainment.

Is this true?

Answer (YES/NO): NO